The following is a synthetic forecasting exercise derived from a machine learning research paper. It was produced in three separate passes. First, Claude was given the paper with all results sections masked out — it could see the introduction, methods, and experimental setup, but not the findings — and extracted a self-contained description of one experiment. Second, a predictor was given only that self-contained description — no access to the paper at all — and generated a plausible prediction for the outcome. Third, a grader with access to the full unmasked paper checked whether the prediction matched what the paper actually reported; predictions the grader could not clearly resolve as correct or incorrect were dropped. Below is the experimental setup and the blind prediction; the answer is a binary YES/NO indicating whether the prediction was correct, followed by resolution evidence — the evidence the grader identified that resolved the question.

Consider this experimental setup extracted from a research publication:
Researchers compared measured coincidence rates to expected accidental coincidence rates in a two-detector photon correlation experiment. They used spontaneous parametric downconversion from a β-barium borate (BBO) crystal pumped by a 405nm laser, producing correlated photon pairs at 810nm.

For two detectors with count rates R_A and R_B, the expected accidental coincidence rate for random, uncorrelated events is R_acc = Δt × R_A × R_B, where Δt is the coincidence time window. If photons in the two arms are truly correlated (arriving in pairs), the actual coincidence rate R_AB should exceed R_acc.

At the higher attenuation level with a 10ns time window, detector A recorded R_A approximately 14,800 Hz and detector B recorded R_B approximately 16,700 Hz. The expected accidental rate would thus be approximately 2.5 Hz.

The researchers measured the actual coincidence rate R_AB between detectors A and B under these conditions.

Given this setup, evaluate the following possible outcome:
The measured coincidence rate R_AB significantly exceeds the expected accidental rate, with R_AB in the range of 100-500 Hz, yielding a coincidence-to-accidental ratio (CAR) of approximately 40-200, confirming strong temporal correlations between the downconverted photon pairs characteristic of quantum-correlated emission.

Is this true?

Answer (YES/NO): YES